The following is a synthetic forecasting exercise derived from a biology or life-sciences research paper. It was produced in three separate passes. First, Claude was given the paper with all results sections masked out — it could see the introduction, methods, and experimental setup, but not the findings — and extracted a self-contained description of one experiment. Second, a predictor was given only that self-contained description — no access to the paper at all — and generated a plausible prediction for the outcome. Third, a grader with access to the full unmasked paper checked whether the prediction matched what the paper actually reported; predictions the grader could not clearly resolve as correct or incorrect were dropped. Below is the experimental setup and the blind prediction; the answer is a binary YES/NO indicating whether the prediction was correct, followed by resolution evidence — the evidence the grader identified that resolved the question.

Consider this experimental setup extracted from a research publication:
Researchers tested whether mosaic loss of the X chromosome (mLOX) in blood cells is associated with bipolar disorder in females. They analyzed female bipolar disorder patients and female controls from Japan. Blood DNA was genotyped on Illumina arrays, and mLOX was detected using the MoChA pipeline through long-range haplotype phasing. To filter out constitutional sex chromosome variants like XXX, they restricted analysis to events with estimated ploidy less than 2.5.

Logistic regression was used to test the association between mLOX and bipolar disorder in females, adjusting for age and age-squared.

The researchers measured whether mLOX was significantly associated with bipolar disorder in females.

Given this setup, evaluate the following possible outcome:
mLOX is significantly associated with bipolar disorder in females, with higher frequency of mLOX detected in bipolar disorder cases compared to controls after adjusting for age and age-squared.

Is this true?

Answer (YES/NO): NO